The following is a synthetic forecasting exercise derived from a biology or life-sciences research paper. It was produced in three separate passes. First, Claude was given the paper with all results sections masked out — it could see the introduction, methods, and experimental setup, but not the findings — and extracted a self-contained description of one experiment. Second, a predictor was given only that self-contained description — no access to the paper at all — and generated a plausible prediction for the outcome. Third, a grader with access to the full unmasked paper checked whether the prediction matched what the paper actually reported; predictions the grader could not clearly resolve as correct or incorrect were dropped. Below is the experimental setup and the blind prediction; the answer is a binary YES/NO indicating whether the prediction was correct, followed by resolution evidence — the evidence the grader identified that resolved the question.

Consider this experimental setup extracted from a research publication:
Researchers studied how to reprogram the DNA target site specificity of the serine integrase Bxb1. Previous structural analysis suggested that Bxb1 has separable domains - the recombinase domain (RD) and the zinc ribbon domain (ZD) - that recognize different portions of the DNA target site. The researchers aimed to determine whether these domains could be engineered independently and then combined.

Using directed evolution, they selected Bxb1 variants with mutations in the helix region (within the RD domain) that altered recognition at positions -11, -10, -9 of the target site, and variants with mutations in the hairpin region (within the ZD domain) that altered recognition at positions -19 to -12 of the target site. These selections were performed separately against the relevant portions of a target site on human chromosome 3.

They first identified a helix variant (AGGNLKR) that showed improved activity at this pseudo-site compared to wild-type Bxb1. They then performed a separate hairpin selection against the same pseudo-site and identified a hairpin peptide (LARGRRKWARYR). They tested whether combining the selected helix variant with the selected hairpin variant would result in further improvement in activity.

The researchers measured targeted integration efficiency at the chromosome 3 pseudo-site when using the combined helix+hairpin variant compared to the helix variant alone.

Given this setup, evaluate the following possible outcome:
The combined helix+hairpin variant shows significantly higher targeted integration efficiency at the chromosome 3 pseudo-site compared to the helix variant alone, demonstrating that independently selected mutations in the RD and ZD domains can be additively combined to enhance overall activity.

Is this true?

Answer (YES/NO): YES